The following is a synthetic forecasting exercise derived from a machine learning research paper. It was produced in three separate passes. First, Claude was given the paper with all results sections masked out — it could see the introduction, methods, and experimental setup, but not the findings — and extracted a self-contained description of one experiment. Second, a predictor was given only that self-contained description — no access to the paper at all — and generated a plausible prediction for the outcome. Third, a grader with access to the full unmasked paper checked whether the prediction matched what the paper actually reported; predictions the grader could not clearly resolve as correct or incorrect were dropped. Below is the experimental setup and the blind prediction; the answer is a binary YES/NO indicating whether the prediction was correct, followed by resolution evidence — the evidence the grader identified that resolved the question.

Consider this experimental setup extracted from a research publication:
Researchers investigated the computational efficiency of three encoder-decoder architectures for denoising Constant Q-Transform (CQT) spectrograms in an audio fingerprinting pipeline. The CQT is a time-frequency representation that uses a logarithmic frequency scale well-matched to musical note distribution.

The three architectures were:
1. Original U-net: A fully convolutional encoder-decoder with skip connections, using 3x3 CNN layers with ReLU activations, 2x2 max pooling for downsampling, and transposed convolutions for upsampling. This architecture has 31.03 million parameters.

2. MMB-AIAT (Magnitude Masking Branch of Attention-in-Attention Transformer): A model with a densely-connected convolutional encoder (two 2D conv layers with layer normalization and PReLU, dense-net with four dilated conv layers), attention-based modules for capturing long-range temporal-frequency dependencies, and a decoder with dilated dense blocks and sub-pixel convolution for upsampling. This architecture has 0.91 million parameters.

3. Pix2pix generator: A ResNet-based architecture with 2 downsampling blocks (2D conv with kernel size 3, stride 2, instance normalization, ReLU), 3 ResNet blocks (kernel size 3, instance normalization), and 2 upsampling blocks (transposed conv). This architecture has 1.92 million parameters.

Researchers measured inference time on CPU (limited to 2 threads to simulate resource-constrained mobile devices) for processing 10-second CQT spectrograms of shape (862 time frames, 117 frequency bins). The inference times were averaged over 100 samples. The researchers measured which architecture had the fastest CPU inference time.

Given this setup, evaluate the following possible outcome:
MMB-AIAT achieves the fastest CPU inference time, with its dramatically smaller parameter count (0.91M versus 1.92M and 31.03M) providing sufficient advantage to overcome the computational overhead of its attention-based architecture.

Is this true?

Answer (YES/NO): NO